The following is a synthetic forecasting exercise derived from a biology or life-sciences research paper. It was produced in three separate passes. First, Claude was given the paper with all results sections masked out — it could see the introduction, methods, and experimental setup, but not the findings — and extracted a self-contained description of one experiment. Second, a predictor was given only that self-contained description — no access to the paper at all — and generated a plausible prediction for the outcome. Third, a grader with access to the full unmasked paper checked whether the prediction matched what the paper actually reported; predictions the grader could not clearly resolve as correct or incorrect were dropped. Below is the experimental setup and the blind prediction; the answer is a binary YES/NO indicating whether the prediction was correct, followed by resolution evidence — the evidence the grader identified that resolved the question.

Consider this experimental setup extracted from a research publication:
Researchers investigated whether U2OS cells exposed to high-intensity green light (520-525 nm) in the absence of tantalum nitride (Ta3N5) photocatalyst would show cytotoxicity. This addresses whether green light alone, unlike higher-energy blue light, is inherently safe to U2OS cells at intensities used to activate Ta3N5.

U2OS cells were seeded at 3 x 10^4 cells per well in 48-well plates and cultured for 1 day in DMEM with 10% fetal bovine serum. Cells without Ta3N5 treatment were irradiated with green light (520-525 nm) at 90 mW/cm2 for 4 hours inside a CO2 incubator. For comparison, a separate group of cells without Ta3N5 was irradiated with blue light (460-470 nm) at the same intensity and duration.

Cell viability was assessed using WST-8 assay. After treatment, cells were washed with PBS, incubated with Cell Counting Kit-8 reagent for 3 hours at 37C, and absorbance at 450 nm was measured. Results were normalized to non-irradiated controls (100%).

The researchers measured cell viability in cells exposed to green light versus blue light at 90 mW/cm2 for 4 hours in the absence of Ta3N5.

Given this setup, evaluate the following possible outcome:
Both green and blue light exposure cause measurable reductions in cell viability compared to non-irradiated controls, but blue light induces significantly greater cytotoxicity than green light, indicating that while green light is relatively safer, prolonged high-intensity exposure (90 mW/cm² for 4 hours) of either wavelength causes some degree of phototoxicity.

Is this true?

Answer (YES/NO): NO